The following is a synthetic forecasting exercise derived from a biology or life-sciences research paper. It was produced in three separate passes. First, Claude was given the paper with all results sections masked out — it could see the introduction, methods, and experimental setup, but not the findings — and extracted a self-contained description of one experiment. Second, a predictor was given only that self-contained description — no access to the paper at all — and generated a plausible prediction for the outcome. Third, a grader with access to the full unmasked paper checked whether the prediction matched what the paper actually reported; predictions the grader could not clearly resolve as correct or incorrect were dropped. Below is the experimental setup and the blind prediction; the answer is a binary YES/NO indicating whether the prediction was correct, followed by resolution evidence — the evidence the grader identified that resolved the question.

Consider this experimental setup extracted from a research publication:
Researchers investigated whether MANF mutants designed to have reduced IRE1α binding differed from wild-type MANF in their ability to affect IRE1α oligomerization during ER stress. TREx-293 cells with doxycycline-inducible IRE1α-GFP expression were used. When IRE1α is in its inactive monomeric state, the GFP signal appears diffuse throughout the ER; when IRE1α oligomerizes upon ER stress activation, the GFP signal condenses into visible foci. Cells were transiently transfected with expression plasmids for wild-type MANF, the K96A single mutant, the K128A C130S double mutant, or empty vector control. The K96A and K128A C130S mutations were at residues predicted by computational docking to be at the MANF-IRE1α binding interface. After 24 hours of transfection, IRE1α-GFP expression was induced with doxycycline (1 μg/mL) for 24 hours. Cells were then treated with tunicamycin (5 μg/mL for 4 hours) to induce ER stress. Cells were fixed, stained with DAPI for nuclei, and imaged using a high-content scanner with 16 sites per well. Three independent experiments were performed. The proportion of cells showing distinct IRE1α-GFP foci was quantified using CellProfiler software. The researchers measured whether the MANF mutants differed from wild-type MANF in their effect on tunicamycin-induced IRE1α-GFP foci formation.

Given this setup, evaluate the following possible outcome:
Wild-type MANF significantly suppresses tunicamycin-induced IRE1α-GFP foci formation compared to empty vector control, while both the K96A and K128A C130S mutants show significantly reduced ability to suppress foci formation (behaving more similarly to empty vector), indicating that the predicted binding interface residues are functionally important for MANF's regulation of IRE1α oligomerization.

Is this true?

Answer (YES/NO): NO